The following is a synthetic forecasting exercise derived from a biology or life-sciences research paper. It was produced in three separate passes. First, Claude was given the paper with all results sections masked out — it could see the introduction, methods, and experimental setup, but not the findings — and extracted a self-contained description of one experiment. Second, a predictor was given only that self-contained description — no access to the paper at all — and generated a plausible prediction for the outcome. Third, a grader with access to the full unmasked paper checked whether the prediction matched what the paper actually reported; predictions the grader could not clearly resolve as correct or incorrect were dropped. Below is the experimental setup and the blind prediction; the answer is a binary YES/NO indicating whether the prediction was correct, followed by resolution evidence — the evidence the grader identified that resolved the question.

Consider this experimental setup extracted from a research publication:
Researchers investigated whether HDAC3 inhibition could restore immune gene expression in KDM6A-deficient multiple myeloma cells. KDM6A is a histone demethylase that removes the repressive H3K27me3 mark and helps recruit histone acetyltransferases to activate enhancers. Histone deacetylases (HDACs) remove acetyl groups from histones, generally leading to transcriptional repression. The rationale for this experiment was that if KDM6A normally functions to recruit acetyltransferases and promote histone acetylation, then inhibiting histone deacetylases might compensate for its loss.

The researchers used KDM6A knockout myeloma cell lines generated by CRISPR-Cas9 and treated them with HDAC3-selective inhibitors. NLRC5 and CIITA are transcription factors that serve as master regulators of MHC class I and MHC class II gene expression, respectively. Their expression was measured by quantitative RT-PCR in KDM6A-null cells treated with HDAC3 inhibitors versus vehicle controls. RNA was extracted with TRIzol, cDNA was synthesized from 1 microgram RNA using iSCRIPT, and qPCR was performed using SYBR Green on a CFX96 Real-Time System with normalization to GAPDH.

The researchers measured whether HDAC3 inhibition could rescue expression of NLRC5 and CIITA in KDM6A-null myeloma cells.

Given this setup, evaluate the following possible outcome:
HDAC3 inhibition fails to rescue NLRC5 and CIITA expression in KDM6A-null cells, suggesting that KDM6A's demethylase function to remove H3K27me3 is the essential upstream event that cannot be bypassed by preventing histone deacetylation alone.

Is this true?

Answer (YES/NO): NO